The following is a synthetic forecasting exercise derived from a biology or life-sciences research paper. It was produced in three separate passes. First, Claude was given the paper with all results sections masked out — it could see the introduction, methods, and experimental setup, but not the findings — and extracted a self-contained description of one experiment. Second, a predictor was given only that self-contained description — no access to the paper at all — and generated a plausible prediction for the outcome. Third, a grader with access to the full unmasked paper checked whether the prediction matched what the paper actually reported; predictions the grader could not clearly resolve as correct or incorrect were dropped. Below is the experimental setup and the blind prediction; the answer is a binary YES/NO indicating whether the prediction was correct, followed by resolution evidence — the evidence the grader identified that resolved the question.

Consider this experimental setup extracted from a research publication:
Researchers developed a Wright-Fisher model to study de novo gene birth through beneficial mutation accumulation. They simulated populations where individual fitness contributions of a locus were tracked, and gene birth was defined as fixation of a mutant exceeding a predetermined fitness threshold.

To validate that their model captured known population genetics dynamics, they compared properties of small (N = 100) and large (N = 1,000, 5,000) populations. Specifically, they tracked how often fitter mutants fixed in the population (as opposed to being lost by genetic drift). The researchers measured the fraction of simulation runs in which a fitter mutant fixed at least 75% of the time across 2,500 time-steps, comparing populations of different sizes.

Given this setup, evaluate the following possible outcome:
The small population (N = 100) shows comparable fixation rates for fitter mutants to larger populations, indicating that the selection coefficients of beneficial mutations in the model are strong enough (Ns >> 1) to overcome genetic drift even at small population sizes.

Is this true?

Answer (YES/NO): NO